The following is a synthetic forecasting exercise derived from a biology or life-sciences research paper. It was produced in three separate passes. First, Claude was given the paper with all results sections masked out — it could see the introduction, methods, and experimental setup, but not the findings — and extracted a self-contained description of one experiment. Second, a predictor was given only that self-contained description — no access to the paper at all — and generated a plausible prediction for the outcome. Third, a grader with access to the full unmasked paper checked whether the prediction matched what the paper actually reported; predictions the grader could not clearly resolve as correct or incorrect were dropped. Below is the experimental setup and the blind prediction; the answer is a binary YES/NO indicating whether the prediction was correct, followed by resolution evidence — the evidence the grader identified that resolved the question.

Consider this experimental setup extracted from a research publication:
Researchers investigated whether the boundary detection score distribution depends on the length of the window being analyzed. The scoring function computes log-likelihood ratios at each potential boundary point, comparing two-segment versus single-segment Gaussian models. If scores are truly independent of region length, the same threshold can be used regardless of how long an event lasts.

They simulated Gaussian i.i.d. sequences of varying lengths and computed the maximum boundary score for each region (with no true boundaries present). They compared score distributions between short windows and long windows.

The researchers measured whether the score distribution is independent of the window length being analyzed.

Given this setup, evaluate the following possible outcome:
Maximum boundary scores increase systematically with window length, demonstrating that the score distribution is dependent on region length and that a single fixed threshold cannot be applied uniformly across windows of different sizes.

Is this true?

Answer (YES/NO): NO